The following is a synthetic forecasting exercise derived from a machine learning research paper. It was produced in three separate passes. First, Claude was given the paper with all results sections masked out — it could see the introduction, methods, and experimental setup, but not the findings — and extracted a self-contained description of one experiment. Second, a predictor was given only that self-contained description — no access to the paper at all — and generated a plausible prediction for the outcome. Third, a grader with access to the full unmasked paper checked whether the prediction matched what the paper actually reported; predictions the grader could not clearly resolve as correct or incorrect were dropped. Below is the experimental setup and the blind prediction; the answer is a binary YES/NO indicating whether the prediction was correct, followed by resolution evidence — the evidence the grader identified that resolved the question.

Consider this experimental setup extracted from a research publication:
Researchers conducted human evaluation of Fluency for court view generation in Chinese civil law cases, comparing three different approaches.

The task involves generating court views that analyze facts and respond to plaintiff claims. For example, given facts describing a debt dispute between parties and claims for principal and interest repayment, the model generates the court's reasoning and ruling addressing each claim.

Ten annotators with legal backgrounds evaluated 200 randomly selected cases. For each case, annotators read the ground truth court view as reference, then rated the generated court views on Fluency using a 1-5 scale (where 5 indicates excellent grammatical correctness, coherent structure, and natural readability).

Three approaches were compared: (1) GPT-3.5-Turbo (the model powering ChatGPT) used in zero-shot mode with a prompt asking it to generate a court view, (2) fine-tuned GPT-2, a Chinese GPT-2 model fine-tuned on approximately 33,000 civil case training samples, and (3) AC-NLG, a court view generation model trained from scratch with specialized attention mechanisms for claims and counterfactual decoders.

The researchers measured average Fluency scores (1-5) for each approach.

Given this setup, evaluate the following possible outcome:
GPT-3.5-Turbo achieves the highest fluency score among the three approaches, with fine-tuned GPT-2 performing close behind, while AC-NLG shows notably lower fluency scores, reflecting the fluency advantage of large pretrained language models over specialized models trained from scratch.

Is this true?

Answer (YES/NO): NO